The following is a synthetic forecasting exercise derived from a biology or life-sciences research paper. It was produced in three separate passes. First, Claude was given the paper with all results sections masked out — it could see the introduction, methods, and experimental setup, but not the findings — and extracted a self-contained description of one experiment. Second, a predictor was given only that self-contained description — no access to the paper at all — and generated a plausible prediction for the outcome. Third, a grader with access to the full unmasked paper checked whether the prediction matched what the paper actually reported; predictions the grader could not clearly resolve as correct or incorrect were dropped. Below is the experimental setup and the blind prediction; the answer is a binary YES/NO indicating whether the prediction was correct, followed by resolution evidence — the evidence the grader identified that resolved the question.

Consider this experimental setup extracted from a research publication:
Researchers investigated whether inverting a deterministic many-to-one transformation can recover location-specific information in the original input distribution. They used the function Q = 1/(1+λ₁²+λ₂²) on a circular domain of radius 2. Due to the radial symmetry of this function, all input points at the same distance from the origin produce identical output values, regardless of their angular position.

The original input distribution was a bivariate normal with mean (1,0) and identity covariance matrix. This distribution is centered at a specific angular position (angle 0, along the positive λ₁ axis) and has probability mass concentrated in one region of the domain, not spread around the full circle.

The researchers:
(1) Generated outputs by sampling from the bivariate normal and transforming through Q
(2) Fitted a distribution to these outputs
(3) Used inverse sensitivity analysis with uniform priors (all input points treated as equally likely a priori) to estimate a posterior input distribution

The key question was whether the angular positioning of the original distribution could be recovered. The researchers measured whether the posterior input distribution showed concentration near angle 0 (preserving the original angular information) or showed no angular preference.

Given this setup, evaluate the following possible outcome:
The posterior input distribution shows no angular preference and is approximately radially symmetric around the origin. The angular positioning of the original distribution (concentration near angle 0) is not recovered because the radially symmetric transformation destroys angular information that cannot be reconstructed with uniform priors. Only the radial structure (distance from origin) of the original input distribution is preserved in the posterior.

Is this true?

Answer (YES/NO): YES